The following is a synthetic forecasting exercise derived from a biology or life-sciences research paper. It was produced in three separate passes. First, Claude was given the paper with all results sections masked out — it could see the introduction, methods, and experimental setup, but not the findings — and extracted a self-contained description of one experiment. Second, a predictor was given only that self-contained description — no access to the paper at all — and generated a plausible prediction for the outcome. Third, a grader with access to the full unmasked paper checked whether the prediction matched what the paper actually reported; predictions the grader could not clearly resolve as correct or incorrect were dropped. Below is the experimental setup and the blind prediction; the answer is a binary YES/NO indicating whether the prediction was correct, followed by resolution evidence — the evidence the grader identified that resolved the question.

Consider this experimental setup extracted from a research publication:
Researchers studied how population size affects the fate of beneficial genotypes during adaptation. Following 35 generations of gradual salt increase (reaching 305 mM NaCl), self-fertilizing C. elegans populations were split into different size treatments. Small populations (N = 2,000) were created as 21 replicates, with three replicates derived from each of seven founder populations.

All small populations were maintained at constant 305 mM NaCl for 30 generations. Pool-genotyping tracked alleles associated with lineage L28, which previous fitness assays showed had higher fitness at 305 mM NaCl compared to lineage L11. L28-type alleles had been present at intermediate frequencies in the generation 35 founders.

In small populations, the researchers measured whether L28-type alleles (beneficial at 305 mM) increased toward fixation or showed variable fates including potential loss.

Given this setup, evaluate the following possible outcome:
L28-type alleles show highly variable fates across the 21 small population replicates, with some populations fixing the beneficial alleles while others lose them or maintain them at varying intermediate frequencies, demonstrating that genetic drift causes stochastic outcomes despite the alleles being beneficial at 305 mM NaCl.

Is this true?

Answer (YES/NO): YES